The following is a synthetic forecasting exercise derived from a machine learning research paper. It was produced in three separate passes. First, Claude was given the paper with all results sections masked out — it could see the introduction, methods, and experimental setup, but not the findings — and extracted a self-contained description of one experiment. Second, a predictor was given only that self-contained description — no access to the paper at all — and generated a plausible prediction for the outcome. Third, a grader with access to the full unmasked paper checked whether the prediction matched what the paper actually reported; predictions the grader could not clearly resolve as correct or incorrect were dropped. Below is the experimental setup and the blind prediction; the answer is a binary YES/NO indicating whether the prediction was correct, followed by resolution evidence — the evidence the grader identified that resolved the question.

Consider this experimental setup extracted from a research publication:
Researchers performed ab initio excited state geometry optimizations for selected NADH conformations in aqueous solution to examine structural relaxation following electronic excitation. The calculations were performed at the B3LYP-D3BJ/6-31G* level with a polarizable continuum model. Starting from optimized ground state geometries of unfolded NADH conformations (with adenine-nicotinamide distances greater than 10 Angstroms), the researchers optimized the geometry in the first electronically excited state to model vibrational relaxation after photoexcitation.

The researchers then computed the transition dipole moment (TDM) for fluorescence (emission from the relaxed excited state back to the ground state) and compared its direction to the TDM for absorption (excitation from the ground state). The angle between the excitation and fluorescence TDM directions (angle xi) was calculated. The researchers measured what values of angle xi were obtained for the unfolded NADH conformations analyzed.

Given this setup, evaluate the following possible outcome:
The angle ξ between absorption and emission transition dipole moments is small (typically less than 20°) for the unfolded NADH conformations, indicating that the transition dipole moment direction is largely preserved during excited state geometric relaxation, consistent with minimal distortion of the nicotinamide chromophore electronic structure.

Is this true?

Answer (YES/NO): YES